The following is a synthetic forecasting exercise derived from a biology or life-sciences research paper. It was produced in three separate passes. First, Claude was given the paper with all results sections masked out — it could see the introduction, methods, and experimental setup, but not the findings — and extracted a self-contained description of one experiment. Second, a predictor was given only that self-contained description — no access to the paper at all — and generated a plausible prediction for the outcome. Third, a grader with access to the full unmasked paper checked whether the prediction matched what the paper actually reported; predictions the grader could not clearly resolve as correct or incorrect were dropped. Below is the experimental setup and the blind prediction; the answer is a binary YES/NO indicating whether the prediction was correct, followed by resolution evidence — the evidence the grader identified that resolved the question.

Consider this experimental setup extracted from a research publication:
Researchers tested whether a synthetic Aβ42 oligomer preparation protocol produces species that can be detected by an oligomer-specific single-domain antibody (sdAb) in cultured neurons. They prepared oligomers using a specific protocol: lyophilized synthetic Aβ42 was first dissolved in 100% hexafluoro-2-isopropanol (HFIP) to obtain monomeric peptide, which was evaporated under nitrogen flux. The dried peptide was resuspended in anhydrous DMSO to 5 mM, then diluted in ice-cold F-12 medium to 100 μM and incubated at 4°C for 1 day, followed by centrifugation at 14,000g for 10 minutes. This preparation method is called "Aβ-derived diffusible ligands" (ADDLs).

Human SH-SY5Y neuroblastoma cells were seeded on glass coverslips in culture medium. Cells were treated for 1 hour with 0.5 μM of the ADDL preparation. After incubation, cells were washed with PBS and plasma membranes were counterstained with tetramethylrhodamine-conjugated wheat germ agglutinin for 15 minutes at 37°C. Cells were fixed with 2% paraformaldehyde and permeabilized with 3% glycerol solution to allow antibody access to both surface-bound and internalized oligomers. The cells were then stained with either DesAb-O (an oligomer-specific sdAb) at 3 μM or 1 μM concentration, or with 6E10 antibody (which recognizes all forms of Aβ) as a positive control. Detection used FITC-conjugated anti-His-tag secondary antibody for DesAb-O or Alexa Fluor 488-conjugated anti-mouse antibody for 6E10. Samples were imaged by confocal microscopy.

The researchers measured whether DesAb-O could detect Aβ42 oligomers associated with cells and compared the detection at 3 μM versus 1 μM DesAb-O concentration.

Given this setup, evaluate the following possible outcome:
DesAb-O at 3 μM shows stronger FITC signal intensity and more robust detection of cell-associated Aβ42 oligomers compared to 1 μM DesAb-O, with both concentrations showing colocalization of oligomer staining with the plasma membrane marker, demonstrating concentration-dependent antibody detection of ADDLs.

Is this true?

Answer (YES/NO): NO